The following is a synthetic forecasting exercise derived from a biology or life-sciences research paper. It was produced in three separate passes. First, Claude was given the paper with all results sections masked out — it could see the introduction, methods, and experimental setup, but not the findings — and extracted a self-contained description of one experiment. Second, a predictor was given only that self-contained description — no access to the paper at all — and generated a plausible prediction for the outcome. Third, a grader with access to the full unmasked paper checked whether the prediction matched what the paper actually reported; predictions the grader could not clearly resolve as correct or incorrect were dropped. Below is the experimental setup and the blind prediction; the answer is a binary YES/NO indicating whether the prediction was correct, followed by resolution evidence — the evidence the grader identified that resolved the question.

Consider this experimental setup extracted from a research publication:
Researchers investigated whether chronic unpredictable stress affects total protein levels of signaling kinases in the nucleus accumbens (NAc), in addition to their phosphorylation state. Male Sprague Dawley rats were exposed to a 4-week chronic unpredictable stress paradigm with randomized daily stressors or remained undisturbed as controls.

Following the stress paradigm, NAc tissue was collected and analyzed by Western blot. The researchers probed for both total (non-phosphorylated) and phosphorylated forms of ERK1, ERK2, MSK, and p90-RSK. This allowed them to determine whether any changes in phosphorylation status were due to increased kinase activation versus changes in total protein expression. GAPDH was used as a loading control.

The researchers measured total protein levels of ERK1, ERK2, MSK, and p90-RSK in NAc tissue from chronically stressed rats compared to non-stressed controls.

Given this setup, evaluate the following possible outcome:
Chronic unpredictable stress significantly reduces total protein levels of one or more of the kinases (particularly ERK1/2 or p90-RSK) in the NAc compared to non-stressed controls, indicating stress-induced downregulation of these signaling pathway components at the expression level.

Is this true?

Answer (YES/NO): NO